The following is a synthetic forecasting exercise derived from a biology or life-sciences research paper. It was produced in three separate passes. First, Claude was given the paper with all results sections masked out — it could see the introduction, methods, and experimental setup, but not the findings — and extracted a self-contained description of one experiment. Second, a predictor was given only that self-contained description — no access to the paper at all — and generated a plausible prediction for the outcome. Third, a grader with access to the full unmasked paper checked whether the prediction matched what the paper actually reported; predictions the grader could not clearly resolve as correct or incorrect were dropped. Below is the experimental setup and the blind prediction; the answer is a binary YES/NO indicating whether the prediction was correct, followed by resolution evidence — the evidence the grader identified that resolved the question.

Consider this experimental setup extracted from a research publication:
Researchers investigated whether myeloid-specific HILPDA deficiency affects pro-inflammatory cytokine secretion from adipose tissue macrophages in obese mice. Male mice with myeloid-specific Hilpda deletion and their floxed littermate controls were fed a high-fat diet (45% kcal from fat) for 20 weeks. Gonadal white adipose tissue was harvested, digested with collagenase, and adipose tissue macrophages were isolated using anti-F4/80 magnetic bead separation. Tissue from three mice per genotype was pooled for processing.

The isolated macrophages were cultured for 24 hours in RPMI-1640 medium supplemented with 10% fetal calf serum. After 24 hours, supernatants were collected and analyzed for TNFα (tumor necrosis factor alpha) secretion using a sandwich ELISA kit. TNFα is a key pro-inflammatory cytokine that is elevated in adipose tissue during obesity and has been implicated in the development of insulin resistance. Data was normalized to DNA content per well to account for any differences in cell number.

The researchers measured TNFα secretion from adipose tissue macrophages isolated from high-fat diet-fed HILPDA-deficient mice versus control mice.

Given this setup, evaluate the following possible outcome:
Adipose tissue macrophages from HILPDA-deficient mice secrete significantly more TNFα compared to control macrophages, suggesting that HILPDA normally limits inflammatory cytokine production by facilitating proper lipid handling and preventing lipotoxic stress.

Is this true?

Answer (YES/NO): NO